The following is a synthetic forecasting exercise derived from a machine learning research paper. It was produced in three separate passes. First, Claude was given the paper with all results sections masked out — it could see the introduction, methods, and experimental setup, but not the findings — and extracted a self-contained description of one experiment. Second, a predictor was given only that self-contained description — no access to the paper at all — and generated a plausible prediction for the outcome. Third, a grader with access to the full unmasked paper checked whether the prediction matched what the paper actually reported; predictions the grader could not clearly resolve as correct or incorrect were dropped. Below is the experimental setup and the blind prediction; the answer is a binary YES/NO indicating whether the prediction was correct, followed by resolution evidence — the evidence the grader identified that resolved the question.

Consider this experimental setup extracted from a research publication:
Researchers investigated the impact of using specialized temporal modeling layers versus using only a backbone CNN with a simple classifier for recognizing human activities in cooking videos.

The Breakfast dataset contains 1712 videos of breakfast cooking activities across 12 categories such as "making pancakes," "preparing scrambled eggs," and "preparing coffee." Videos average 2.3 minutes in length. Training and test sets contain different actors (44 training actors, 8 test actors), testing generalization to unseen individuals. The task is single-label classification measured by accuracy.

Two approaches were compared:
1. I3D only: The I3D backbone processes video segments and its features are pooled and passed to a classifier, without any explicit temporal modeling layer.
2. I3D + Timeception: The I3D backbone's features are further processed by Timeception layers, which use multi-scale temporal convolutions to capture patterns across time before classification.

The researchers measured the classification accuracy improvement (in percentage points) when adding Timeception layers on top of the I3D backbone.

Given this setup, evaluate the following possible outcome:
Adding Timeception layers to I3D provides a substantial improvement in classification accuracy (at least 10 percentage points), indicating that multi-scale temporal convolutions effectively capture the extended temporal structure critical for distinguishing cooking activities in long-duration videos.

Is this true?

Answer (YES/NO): NO